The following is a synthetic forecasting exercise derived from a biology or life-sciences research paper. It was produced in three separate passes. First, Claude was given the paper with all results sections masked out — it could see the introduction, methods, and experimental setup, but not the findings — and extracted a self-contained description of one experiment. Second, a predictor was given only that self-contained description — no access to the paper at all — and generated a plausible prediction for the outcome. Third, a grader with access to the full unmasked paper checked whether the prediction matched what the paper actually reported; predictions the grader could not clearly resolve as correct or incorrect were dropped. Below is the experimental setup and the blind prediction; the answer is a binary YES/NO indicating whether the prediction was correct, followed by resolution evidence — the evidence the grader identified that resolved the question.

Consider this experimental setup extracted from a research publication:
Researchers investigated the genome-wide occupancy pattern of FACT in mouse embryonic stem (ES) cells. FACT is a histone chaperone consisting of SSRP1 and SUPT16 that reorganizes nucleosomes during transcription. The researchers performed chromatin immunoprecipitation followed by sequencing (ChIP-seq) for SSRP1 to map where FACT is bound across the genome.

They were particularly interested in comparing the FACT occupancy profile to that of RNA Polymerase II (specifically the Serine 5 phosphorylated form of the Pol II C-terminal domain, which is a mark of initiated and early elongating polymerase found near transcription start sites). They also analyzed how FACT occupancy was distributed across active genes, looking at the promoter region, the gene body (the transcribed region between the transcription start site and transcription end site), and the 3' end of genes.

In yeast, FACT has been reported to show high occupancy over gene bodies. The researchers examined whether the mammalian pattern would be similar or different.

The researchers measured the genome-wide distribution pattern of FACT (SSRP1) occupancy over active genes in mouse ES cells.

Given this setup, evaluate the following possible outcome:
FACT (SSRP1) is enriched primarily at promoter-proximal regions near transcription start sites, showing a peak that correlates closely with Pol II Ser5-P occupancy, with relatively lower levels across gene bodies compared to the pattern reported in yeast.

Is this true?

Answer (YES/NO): YES